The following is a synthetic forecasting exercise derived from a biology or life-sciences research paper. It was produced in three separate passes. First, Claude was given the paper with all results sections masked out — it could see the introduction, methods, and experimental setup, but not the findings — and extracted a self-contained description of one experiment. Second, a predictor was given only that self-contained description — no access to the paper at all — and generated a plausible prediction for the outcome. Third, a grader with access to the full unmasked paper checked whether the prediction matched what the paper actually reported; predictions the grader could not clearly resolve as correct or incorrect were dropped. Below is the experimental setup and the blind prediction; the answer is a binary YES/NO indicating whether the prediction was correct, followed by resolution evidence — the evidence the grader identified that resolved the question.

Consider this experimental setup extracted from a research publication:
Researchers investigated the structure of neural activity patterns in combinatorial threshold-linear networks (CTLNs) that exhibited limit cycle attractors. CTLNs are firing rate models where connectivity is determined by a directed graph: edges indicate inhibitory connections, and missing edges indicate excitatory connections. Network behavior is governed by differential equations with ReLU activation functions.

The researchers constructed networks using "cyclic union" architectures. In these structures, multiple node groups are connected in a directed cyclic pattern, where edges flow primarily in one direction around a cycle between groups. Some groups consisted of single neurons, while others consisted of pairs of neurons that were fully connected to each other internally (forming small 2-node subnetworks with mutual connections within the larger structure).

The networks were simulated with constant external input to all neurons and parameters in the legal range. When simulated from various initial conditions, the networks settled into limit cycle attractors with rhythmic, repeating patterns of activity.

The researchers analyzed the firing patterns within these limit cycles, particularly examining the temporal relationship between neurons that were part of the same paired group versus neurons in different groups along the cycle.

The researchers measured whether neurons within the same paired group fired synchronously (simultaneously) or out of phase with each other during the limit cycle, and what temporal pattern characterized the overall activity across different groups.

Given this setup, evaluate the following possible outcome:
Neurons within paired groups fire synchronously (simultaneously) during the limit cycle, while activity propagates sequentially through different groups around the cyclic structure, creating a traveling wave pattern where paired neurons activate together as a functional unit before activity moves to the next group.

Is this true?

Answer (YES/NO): YES